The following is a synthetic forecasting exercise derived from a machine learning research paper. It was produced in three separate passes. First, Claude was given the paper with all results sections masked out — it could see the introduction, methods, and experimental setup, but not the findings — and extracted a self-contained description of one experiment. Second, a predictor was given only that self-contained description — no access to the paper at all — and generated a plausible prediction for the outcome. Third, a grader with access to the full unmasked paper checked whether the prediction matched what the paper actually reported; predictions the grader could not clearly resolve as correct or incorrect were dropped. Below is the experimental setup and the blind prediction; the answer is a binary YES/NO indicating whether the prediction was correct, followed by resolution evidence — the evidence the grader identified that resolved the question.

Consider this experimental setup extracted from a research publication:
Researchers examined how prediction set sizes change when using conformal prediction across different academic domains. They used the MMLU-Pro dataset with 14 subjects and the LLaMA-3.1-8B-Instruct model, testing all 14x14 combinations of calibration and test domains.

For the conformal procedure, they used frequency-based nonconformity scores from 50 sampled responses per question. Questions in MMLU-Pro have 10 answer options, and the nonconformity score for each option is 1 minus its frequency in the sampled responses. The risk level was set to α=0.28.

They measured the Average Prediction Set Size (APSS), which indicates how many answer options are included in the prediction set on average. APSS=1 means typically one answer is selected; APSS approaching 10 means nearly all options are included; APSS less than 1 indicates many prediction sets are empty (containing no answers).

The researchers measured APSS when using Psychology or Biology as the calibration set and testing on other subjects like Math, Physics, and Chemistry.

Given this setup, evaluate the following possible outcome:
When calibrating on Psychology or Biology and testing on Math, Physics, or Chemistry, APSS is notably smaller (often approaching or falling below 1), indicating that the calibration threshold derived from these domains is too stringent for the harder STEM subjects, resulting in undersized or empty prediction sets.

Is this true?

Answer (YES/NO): YES